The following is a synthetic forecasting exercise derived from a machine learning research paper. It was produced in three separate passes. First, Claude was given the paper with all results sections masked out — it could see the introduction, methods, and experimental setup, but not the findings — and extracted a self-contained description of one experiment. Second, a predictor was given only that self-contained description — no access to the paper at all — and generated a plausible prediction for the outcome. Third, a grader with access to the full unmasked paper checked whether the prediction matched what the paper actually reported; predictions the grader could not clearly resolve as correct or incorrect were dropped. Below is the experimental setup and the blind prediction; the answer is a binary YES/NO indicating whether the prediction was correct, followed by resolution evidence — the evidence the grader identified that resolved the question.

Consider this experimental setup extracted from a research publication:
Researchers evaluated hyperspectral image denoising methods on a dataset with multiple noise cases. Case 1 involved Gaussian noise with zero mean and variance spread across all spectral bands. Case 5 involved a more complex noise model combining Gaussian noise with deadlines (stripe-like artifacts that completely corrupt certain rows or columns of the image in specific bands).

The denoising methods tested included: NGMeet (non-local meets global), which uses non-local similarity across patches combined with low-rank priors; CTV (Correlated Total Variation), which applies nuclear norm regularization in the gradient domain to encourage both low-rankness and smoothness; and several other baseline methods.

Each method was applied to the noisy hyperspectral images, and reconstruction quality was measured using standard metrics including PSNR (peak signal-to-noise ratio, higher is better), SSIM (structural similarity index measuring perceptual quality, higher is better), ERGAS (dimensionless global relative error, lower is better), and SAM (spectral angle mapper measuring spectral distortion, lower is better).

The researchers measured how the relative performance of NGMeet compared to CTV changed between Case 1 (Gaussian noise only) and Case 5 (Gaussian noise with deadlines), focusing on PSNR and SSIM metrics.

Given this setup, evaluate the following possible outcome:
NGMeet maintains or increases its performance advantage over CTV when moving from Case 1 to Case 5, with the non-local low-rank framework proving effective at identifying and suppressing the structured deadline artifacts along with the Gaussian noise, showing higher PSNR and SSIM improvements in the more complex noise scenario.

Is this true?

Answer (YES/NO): NO